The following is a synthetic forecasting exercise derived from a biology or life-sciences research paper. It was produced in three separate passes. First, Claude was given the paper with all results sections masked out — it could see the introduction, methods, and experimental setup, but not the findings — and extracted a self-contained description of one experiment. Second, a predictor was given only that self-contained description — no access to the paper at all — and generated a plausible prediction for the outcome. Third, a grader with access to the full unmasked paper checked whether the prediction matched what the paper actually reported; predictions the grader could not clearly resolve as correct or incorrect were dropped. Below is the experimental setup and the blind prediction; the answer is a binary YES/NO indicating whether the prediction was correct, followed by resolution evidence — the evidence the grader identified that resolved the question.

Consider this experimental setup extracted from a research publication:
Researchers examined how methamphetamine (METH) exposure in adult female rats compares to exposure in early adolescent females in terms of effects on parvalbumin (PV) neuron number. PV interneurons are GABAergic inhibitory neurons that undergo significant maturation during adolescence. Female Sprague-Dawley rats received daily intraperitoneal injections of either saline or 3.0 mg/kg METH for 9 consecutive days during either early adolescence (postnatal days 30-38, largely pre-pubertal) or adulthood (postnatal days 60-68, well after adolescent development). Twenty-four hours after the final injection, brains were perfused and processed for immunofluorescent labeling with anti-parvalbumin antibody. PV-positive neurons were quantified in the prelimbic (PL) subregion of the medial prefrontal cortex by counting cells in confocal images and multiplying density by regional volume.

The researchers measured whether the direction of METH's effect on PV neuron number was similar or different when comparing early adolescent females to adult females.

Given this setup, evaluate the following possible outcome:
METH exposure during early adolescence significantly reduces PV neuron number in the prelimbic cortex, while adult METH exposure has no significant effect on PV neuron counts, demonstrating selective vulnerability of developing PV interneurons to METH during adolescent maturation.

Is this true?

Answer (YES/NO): NO